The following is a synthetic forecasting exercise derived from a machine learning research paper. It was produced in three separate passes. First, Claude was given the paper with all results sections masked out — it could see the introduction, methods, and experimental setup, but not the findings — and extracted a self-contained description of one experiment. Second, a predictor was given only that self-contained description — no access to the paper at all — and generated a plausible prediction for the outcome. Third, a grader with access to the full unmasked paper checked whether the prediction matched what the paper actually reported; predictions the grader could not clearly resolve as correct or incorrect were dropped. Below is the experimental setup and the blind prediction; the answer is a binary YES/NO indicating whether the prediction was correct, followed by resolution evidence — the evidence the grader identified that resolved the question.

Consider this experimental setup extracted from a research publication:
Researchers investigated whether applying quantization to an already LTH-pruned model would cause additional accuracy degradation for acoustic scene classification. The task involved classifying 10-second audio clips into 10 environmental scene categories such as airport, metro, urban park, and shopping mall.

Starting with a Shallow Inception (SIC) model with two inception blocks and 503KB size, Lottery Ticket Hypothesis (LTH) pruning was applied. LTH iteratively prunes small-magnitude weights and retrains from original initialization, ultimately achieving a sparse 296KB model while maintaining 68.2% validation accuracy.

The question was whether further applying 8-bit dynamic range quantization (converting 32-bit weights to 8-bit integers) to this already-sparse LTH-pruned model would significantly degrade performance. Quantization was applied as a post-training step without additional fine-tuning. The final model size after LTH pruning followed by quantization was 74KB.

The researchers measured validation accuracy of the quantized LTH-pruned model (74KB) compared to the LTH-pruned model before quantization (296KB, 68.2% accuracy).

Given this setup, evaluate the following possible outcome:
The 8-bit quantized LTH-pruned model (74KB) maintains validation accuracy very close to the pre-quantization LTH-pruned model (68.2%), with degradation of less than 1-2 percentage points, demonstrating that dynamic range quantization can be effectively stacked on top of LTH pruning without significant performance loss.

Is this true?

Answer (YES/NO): YES